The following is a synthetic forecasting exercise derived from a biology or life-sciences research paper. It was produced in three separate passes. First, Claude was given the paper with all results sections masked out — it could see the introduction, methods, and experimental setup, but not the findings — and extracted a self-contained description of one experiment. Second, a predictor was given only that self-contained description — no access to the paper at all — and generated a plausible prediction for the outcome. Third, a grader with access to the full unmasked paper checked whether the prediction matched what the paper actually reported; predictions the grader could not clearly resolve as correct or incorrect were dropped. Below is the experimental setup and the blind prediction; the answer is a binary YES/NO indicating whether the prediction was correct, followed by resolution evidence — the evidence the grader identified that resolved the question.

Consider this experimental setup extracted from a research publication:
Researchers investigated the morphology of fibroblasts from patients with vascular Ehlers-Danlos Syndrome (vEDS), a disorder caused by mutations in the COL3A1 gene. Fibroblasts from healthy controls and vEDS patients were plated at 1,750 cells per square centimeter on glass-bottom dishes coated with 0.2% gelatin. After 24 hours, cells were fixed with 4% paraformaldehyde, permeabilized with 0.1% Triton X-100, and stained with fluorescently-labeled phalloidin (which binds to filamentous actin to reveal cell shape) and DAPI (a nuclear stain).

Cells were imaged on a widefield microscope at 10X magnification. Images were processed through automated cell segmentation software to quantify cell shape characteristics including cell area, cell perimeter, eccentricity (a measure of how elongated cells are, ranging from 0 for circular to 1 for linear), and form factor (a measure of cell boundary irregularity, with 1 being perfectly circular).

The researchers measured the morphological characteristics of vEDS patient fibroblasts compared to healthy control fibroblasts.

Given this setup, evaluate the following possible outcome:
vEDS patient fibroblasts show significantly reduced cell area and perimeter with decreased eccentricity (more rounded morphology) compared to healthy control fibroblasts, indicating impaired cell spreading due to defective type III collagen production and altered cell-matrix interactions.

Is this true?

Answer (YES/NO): NO